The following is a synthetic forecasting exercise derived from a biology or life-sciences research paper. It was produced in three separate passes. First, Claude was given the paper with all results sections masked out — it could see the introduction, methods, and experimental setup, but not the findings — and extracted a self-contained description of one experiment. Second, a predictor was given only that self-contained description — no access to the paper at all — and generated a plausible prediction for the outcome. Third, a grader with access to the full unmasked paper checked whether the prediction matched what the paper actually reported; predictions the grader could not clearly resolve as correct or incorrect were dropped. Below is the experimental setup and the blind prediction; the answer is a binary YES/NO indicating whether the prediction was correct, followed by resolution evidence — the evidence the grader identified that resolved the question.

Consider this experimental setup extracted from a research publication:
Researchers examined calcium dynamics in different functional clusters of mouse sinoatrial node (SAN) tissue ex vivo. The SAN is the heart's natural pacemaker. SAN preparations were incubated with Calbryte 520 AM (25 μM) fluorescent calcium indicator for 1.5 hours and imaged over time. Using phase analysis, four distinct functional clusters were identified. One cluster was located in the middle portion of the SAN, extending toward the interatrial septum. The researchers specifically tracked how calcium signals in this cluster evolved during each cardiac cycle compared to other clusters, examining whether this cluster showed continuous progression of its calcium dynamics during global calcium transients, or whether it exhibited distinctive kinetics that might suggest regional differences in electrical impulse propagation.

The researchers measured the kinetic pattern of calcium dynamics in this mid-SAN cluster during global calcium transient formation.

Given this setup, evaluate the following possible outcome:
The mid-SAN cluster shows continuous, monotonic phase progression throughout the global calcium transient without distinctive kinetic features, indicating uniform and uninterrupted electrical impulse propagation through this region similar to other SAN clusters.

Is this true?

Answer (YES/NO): NO